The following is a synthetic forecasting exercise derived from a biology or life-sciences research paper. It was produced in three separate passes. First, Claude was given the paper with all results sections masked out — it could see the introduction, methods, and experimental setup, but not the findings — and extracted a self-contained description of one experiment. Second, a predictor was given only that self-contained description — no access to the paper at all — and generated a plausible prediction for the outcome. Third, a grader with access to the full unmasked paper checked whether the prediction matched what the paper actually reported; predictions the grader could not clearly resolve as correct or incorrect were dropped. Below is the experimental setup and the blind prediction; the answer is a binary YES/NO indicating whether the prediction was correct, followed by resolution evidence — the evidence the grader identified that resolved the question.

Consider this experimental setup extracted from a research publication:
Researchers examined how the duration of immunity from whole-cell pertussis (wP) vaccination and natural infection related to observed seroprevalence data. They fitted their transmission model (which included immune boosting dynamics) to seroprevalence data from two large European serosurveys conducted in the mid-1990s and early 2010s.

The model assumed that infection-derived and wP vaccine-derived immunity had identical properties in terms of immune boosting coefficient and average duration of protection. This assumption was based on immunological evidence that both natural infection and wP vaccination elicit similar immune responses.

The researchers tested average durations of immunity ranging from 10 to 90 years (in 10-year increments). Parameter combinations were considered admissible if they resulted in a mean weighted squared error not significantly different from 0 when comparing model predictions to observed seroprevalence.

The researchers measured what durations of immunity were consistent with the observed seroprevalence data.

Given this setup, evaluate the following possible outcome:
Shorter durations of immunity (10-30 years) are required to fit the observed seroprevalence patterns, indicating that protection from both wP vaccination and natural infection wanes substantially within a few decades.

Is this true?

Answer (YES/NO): NO